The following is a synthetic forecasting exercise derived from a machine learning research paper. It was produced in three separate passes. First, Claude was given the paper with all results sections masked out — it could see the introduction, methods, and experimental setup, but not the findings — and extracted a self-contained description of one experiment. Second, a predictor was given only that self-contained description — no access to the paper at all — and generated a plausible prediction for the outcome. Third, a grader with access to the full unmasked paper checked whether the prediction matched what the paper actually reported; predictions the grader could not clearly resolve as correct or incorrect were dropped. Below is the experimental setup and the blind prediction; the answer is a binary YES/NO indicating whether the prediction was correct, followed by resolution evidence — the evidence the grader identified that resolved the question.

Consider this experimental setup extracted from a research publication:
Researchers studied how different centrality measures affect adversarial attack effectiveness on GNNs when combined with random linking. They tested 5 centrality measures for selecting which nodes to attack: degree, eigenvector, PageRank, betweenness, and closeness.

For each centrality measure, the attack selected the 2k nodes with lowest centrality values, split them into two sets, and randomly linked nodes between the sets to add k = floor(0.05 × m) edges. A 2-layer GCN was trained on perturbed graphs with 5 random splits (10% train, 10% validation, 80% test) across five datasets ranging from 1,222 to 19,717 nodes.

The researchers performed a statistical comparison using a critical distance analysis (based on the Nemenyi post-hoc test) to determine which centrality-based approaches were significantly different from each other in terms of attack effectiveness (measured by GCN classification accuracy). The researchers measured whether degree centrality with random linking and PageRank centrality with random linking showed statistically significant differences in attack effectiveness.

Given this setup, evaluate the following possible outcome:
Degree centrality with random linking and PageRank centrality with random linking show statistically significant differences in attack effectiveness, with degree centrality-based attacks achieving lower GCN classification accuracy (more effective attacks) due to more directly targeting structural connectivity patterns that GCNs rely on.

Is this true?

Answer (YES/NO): NO